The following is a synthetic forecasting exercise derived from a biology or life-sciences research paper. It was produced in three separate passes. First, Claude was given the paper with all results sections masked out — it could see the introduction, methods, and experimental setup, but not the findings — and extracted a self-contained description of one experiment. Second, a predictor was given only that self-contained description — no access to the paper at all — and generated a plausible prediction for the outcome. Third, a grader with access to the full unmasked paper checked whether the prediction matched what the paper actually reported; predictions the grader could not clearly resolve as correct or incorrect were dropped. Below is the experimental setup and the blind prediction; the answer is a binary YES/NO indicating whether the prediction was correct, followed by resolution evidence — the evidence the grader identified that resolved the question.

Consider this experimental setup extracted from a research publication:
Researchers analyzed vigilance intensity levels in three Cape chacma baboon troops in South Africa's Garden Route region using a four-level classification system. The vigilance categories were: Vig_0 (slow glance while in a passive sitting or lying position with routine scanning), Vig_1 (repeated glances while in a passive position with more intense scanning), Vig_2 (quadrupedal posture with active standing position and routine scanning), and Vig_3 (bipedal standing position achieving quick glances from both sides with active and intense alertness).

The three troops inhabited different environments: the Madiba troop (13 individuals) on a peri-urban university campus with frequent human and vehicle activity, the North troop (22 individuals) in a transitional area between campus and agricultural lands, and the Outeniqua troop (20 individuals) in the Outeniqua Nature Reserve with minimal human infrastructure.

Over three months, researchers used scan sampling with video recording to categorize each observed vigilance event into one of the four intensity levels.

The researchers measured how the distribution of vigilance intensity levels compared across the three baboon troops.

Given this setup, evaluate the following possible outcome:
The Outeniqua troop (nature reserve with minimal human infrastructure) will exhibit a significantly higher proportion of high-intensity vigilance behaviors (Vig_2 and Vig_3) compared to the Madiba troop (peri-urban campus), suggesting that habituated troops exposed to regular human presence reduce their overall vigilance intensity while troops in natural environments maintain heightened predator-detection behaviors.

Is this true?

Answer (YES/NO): NO